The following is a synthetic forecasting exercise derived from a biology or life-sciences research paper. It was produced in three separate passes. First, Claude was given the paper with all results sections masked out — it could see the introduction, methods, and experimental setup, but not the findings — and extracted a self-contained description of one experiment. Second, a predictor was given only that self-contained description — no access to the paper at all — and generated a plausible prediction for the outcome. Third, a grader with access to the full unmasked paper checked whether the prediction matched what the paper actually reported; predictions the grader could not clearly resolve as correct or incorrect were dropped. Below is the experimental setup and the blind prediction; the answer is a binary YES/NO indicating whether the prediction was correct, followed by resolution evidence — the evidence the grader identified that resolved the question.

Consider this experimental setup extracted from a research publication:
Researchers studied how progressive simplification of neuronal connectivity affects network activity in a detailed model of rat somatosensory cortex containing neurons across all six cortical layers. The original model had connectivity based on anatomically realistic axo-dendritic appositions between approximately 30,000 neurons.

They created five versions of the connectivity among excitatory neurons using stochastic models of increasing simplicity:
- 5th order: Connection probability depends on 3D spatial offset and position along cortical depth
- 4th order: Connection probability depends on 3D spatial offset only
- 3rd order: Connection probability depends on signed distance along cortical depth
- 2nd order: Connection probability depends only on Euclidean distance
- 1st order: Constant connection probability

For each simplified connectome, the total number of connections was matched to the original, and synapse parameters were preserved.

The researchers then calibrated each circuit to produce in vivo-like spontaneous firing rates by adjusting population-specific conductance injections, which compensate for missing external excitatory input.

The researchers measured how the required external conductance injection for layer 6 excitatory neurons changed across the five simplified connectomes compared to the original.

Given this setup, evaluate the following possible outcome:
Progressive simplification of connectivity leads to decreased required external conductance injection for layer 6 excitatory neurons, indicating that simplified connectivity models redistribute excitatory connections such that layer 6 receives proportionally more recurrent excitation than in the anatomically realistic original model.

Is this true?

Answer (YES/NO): NO